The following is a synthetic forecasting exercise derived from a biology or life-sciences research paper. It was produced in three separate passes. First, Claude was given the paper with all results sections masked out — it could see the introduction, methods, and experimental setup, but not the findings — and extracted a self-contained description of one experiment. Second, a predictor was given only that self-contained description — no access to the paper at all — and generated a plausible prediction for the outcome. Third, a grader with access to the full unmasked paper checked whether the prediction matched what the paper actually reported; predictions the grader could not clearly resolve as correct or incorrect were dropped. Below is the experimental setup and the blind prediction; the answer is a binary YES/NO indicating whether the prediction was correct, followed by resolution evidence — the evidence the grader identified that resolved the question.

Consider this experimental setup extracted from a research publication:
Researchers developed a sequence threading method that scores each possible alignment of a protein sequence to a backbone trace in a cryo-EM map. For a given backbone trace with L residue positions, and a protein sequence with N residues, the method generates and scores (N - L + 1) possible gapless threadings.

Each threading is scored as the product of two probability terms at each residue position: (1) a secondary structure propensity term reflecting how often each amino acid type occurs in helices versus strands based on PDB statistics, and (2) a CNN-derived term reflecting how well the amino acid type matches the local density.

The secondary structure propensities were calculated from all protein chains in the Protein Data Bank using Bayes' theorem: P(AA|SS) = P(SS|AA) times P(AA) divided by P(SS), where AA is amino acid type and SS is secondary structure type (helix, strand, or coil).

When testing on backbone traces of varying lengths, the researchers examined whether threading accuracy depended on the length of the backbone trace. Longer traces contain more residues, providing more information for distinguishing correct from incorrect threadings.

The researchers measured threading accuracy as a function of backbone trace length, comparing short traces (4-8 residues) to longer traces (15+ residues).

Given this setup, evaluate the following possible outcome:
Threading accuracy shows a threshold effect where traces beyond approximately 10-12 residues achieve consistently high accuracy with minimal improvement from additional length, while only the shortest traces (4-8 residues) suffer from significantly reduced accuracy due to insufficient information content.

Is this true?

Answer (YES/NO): NO